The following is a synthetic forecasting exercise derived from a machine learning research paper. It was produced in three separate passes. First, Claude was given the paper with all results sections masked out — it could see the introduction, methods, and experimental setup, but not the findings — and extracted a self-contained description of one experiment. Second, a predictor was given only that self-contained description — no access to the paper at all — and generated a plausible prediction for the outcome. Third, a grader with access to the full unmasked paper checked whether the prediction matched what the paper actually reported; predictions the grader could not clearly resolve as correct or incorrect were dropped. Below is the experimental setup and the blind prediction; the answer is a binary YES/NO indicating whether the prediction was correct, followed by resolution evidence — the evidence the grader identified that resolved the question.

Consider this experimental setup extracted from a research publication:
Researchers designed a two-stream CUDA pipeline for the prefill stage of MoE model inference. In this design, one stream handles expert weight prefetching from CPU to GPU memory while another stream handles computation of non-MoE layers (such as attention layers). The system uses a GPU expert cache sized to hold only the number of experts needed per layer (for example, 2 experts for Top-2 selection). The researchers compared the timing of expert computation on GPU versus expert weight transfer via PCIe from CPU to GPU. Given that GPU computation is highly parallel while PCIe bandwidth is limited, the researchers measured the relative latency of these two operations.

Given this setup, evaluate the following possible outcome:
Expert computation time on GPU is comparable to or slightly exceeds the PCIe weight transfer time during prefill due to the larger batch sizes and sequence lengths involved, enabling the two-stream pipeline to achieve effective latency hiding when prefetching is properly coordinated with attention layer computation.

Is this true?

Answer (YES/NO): NO